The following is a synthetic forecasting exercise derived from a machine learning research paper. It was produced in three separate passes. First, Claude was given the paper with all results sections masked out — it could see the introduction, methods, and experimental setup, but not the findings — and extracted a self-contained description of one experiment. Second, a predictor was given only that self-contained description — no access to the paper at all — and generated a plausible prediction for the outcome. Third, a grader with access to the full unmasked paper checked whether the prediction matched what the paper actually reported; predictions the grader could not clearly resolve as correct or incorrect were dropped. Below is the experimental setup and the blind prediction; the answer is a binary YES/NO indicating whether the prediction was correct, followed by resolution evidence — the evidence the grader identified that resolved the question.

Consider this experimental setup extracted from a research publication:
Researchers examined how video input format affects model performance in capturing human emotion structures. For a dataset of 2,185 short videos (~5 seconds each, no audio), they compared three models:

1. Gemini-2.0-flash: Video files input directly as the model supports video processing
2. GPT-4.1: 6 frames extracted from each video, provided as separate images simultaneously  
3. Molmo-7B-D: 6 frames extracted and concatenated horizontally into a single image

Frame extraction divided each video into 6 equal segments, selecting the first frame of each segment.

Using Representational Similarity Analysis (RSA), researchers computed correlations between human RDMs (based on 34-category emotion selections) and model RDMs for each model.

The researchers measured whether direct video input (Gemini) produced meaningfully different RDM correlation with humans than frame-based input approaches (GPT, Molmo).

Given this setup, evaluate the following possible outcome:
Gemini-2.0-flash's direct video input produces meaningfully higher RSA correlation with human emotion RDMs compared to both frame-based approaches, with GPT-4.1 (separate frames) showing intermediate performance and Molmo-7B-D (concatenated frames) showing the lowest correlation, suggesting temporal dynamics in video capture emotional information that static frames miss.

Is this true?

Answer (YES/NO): NO